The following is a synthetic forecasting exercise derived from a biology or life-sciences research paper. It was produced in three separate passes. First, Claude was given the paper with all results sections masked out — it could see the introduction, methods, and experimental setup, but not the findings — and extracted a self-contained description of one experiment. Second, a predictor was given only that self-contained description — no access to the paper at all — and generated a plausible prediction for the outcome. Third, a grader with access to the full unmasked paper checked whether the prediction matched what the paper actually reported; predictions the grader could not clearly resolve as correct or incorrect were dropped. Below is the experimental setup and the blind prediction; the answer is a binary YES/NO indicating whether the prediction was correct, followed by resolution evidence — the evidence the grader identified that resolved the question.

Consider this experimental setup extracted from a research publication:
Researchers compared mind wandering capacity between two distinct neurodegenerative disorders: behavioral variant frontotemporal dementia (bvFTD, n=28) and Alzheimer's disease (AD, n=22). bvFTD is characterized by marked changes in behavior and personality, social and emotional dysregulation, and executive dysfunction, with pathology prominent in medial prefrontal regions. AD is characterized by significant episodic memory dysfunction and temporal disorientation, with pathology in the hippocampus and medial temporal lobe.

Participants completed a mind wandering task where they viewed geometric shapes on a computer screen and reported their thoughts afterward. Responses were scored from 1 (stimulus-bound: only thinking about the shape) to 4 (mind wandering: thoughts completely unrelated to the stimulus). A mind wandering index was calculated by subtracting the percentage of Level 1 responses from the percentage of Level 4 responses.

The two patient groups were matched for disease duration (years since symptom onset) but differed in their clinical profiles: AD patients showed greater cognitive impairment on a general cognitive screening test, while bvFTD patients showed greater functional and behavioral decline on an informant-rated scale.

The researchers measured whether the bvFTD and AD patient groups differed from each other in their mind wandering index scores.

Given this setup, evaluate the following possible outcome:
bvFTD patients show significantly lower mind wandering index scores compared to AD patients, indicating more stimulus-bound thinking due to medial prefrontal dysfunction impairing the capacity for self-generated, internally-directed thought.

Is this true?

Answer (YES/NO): YES